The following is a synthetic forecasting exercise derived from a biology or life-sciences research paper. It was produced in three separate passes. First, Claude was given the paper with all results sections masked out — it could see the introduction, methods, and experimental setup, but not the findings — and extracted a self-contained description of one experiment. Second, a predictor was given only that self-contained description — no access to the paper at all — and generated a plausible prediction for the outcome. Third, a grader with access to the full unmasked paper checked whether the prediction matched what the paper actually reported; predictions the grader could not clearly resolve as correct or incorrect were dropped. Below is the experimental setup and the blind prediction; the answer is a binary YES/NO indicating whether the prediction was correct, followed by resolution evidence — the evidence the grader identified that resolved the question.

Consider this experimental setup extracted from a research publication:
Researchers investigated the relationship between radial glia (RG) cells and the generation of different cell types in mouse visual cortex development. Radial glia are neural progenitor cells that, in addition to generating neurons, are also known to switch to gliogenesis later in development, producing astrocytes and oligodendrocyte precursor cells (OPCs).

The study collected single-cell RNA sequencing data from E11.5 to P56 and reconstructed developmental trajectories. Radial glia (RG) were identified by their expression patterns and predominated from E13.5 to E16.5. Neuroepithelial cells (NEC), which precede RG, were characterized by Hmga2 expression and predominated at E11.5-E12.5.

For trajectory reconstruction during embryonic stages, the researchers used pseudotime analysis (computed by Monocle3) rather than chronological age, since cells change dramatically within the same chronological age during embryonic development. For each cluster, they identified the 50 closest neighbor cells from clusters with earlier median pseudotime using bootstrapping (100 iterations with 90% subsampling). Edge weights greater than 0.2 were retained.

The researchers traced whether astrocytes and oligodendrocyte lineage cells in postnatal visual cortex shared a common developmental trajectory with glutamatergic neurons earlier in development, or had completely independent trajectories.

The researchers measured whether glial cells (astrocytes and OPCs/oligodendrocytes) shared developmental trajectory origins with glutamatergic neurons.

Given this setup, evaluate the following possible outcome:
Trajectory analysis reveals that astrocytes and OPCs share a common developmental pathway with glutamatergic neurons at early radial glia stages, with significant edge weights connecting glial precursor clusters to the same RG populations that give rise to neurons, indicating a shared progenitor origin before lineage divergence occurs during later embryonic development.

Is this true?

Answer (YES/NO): YES